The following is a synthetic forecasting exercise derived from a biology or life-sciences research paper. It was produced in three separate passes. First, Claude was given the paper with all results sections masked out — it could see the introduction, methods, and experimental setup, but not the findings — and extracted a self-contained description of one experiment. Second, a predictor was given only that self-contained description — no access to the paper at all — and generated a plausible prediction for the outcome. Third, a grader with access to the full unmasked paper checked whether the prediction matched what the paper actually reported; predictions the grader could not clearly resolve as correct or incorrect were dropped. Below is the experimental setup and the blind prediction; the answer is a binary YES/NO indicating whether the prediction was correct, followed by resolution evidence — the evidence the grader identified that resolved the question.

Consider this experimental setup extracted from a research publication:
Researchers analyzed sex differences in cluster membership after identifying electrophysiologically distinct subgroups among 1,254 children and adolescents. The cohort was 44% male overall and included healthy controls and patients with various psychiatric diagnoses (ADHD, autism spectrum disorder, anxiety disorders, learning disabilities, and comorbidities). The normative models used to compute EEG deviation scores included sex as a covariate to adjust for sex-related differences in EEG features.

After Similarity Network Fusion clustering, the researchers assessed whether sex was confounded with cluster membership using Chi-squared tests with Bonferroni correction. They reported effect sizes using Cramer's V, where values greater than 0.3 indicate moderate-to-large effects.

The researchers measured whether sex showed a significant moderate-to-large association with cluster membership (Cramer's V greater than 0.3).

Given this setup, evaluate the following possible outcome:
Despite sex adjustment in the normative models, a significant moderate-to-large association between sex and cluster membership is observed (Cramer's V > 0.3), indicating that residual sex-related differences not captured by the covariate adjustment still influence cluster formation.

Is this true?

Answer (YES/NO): NO